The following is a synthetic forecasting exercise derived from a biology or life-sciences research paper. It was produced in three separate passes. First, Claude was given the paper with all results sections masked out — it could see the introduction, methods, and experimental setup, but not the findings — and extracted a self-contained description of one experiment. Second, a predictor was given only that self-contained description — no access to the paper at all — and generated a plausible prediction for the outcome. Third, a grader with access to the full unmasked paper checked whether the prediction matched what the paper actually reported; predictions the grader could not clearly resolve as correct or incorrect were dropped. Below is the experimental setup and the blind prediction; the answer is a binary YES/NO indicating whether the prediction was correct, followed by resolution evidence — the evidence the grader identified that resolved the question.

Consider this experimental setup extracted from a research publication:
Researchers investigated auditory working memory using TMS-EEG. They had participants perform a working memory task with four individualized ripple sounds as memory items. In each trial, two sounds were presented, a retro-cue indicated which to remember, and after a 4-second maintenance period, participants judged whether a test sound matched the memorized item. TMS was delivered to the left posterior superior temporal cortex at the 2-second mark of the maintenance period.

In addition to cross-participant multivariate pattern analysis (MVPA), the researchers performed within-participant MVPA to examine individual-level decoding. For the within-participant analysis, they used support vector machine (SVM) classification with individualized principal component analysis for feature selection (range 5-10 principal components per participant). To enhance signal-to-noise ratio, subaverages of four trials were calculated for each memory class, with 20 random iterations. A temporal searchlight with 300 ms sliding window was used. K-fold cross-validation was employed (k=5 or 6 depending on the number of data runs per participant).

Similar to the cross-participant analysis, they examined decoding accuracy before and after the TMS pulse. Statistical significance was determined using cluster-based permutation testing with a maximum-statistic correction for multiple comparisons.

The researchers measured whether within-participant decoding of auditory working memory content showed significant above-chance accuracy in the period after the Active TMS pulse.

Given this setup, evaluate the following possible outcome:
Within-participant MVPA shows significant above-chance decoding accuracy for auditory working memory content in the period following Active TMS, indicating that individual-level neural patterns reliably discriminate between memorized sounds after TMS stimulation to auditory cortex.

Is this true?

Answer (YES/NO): YES